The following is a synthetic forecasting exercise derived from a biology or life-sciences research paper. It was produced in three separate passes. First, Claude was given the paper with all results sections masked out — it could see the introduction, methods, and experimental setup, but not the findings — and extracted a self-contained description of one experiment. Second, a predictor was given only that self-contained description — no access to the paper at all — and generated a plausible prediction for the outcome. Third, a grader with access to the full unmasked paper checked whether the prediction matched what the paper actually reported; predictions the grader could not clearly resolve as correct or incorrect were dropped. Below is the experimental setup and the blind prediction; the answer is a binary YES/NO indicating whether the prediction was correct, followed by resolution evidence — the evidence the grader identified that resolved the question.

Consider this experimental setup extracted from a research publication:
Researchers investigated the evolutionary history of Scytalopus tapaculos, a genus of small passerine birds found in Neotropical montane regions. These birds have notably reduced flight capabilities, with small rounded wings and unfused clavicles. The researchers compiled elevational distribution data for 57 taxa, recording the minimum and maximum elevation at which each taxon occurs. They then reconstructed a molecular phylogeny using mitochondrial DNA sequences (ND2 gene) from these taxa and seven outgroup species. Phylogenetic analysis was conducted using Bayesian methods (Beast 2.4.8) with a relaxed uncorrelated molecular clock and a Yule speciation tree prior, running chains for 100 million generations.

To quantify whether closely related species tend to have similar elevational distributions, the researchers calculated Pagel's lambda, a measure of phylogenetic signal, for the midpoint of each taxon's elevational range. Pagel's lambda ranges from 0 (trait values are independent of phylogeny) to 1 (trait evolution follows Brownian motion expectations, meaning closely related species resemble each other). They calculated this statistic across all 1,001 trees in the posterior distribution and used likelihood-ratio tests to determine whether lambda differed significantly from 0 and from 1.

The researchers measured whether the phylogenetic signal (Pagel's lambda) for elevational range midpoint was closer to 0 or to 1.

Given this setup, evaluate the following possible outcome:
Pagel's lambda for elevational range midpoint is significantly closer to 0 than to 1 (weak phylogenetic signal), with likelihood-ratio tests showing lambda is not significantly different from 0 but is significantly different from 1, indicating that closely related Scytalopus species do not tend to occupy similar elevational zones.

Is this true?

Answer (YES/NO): NO